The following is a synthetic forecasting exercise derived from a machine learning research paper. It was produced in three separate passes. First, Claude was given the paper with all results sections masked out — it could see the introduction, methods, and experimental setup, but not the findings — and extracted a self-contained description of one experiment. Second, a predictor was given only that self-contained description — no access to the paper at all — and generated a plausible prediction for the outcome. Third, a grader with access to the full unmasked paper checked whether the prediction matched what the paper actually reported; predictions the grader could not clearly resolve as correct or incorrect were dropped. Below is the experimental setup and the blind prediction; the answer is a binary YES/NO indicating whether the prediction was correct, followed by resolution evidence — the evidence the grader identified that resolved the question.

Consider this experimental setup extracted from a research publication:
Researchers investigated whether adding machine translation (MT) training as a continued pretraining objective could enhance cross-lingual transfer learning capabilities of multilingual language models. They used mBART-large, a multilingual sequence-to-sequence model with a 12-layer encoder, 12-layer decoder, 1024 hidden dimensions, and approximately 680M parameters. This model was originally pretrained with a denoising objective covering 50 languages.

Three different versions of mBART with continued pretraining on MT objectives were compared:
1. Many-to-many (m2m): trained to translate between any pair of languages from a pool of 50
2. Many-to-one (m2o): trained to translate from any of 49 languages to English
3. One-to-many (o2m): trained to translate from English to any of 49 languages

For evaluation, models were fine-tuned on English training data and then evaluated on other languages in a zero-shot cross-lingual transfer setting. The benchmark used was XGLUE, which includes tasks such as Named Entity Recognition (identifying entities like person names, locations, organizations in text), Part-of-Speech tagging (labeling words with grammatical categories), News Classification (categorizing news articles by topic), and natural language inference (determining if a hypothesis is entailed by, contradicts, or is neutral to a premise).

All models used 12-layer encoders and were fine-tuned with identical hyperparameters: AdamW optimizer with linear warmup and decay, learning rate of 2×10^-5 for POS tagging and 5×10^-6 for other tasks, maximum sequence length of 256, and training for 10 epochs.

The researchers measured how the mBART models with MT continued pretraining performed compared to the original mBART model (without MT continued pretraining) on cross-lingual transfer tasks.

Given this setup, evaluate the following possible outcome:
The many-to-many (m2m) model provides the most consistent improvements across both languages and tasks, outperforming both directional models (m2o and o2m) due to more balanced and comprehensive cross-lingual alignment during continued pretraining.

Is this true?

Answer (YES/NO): NO